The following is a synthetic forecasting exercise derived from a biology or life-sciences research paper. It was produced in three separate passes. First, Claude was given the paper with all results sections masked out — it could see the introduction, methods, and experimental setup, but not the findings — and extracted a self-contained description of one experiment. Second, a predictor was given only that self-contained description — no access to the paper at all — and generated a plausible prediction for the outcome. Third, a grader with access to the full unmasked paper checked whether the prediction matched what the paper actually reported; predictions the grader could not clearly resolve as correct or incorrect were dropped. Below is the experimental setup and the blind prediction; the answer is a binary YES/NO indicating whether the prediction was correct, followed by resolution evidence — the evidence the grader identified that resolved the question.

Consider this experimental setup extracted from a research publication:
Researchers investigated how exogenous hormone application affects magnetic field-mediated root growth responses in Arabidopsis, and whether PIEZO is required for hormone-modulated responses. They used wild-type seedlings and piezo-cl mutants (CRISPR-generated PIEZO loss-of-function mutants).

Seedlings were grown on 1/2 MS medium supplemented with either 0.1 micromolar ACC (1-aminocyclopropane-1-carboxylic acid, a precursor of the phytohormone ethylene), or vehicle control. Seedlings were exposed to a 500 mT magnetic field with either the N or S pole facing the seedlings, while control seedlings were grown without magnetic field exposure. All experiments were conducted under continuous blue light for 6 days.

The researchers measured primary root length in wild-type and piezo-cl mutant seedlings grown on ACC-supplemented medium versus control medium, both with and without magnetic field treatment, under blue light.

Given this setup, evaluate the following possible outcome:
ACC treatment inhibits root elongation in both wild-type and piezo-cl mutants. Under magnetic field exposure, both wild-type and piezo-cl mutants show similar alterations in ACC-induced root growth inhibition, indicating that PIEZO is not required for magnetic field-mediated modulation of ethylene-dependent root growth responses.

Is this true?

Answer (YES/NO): NO